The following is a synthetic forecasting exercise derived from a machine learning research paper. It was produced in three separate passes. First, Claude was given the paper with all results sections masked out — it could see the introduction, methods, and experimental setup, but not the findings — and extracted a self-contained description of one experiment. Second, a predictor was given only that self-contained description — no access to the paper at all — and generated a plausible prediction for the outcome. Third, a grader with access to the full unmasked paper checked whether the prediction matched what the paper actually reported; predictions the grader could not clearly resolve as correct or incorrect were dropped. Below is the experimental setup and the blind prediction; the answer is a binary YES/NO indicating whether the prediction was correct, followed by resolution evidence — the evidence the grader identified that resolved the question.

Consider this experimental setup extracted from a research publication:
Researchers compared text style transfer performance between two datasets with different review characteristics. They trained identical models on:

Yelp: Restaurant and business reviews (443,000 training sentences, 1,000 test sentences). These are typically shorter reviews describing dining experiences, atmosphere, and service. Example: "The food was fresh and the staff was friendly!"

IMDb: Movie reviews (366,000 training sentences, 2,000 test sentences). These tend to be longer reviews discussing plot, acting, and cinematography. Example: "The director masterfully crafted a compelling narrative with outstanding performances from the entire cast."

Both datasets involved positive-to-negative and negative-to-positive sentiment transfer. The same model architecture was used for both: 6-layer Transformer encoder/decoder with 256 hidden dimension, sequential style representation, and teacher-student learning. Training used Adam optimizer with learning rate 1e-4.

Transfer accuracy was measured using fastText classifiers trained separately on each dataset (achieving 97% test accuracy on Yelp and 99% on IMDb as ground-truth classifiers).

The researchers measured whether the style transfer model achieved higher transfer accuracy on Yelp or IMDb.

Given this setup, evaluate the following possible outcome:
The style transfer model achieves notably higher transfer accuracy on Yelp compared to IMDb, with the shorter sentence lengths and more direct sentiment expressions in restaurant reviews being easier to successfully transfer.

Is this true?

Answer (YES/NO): YES